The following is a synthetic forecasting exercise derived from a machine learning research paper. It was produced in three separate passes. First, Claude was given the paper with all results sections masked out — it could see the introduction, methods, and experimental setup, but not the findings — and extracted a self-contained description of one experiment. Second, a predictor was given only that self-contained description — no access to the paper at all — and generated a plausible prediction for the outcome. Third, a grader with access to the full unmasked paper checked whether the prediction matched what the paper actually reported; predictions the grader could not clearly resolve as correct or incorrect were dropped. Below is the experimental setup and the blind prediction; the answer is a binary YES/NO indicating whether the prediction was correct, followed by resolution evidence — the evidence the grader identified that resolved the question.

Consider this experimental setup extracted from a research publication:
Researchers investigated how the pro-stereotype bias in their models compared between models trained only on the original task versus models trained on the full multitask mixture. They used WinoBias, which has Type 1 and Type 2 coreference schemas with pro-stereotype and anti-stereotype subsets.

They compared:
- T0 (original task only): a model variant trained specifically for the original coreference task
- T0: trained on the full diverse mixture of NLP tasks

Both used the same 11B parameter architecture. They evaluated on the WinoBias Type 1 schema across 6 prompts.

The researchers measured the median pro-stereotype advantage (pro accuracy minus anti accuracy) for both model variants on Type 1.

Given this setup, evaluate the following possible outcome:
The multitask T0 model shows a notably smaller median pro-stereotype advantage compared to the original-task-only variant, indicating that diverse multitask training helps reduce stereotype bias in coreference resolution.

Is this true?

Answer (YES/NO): YES